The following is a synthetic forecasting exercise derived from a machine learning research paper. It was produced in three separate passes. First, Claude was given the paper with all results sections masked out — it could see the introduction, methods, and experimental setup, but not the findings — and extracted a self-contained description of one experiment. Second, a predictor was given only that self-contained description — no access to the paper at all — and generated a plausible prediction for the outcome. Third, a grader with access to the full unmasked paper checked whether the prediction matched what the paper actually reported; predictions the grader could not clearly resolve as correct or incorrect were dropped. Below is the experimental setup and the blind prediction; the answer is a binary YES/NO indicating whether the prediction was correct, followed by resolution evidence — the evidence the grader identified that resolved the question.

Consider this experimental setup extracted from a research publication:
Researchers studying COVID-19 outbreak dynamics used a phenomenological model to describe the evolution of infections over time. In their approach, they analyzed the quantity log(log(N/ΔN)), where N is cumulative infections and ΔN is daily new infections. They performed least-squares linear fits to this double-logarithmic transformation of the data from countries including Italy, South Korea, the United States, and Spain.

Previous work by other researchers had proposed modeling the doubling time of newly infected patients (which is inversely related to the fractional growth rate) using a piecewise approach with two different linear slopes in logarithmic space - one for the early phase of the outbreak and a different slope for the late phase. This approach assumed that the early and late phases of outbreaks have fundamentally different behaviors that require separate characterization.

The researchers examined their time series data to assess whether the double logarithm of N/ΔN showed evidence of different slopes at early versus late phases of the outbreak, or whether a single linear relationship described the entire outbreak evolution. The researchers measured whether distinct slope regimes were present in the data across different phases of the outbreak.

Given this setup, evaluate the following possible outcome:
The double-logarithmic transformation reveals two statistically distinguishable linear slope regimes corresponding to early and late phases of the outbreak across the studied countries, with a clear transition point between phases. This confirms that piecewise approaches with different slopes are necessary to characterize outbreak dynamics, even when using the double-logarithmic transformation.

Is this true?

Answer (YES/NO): NO